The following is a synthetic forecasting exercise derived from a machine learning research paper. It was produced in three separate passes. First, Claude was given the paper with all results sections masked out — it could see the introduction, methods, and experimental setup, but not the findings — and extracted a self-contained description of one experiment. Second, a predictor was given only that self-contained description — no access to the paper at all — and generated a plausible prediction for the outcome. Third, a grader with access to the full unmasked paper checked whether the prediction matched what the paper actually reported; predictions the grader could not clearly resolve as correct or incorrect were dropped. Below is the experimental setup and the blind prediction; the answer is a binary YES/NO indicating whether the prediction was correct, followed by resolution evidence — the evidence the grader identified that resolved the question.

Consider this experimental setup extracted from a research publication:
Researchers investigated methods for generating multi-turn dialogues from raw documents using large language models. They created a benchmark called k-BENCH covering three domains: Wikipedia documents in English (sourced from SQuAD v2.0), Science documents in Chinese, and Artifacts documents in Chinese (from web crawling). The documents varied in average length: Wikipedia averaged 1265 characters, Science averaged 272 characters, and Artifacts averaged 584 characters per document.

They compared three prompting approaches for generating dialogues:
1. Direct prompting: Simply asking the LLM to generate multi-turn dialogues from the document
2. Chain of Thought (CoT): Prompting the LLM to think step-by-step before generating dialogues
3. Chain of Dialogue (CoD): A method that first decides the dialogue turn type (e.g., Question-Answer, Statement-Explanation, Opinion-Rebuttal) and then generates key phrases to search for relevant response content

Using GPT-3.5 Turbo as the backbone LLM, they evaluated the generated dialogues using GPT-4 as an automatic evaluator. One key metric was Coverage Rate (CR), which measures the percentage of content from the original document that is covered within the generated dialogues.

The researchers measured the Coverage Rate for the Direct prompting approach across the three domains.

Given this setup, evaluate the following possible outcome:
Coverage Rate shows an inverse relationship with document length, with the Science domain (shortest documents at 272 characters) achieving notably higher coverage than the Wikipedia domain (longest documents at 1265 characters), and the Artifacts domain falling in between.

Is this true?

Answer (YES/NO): NO